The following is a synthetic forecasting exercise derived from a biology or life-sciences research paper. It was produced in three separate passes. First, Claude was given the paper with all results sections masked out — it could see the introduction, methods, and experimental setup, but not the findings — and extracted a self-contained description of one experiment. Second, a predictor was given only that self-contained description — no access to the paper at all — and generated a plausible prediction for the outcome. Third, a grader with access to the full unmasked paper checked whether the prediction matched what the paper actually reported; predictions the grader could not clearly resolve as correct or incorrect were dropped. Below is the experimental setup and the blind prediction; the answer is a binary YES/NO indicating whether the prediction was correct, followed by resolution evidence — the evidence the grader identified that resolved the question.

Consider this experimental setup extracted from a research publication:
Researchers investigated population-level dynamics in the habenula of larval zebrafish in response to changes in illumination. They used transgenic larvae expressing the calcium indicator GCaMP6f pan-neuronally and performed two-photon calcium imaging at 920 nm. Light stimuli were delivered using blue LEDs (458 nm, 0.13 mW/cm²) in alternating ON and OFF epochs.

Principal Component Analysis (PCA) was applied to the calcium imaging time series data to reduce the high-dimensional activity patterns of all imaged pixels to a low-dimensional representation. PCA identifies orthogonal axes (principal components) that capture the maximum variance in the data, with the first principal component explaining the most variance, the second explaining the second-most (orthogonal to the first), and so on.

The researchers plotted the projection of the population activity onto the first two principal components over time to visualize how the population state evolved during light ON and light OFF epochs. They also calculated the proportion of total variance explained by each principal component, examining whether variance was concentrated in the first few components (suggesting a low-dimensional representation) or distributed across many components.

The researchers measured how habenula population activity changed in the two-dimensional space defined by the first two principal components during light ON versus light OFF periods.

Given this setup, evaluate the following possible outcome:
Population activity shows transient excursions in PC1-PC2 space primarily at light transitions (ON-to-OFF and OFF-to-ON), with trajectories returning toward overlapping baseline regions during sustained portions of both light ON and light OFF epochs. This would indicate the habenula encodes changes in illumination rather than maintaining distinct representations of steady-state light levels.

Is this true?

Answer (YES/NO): NO